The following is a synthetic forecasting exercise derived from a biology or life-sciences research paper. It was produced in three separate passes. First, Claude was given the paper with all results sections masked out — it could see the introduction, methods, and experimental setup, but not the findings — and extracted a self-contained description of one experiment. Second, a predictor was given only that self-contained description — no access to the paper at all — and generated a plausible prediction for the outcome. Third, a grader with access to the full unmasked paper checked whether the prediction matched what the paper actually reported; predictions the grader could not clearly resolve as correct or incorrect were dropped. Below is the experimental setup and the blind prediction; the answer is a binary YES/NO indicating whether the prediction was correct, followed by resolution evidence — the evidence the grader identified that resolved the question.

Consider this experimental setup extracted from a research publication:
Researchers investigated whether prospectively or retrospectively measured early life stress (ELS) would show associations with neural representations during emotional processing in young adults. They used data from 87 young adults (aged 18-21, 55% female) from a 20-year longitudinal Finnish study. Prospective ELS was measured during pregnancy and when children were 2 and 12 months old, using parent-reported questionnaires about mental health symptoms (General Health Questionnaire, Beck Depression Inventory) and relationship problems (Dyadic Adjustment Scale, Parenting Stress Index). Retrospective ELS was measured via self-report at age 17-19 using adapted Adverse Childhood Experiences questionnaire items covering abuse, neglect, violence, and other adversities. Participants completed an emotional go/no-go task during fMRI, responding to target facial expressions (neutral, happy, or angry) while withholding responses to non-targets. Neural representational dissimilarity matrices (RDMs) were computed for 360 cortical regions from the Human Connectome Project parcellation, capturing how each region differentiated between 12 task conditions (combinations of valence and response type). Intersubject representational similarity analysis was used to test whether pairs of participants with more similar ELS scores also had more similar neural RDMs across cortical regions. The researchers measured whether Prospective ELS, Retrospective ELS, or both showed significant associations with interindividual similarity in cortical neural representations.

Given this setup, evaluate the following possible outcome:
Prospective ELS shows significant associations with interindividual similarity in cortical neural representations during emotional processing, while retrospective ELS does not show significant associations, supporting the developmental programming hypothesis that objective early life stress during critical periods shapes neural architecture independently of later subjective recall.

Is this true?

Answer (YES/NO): YES